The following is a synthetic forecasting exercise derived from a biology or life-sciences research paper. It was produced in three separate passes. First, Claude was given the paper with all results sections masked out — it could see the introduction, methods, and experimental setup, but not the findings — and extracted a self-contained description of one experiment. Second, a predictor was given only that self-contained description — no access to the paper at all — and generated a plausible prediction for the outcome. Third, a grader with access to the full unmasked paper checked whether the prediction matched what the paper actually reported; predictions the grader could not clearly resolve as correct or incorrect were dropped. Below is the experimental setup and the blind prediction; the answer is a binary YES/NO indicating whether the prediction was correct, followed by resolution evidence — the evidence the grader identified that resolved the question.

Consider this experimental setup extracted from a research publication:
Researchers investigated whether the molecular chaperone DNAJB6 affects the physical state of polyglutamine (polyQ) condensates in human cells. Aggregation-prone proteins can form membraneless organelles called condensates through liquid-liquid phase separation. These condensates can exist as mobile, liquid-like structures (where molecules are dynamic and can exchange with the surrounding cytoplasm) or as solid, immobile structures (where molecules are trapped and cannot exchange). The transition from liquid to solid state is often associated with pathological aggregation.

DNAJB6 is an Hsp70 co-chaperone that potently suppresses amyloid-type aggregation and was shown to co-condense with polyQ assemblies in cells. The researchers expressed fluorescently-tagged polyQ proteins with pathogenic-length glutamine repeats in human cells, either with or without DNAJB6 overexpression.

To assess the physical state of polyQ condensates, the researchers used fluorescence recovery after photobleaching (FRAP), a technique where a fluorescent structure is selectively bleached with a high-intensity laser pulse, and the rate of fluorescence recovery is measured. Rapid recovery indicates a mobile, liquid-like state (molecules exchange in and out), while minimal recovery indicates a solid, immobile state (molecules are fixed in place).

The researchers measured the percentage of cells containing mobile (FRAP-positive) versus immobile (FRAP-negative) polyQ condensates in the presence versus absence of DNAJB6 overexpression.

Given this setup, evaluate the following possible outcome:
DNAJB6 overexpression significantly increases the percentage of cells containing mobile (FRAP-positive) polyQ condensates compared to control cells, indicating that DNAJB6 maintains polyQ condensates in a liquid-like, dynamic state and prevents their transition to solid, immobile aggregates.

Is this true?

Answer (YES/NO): YES